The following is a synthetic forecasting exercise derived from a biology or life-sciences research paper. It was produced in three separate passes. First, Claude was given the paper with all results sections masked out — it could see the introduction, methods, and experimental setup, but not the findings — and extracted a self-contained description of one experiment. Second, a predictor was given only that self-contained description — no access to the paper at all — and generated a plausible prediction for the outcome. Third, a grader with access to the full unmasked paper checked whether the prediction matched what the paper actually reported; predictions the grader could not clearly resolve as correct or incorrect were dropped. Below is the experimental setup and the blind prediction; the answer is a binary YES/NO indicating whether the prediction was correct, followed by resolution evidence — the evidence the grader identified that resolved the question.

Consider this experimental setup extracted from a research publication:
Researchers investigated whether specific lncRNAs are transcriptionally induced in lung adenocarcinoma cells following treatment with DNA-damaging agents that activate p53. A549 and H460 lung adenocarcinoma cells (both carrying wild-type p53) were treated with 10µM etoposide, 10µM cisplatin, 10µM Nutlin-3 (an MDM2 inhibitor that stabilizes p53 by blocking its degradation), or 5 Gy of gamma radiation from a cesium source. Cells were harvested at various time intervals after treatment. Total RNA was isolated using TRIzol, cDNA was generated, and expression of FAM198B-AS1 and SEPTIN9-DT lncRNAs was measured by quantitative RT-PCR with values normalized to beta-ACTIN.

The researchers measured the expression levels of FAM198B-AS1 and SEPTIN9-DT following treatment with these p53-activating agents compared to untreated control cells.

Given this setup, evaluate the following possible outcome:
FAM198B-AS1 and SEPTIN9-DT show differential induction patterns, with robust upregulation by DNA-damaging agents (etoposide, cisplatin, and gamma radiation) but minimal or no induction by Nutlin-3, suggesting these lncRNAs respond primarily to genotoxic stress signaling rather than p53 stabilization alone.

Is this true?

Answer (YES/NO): NO